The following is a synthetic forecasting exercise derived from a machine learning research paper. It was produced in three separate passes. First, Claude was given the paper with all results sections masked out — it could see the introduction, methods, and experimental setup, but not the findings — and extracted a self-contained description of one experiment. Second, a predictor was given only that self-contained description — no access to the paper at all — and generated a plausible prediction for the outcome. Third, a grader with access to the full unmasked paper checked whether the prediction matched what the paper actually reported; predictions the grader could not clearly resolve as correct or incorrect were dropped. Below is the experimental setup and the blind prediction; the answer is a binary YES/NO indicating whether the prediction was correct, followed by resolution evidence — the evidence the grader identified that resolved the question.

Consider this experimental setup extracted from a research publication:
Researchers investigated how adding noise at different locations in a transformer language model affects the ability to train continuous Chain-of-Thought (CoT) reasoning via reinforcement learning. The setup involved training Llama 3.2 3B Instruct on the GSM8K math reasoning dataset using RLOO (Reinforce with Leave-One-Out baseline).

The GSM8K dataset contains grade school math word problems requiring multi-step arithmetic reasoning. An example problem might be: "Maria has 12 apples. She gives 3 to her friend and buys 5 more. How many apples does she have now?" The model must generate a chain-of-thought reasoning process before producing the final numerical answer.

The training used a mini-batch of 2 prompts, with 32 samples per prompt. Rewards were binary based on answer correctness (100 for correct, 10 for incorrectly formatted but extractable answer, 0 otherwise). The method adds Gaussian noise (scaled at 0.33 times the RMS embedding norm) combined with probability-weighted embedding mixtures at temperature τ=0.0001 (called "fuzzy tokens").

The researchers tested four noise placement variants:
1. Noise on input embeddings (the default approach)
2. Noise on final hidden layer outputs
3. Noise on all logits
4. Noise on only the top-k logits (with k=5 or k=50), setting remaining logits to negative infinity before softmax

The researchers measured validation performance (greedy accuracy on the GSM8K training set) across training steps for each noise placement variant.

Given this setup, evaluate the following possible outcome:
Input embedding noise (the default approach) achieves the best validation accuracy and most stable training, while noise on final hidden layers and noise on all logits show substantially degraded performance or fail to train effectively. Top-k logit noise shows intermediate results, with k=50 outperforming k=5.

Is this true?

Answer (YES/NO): NO